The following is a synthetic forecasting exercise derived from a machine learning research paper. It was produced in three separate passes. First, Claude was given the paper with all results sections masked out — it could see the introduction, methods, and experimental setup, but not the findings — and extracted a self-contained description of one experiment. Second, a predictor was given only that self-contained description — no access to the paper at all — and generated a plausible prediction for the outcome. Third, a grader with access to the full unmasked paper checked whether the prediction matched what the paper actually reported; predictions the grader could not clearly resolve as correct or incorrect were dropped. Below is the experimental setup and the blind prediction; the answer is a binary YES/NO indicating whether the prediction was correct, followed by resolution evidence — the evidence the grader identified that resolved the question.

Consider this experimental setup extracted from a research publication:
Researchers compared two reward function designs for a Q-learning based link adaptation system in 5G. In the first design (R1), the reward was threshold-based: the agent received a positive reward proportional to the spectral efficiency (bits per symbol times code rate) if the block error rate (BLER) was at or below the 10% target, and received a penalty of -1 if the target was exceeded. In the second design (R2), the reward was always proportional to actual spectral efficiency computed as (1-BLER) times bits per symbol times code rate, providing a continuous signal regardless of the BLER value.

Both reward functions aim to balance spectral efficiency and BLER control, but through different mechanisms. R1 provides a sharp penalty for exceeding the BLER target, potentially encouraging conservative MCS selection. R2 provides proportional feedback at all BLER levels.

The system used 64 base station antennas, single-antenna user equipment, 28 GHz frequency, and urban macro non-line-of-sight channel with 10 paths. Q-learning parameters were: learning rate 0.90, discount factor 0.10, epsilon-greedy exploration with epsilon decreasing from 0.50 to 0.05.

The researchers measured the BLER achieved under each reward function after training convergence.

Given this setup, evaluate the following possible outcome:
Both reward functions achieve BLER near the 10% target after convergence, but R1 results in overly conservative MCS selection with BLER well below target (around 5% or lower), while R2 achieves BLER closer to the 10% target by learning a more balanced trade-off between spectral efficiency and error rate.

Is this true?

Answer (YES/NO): NO